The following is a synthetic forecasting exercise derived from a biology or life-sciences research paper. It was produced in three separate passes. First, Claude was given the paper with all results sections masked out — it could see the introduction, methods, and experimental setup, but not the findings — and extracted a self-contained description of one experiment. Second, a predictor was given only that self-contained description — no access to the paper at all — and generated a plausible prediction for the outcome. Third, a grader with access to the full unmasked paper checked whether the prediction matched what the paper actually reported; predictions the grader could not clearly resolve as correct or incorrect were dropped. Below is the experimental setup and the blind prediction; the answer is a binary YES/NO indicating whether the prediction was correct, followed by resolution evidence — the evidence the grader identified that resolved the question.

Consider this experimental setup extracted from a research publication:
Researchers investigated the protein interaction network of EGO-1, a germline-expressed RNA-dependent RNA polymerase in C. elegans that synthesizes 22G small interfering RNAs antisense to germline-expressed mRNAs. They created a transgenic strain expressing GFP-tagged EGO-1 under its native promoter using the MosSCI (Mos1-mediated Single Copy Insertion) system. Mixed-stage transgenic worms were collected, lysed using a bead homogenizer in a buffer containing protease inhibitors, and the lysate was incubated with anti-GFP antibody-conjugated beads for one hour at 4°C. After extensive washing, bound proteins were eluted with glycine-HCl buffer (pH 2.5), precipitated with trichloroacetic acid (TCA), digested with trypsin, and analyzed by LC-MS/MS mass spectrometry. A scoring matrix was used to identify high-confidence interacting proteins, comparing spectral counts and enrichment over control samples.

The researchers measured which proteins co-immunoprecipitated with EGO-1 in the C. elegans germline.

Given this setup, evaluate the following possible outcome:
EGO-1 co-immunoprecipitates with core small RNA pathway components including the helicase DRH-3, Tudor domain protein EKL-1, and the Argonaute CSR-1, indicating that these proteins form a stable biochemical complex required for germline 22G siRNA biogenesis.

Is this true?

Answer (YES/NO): NO